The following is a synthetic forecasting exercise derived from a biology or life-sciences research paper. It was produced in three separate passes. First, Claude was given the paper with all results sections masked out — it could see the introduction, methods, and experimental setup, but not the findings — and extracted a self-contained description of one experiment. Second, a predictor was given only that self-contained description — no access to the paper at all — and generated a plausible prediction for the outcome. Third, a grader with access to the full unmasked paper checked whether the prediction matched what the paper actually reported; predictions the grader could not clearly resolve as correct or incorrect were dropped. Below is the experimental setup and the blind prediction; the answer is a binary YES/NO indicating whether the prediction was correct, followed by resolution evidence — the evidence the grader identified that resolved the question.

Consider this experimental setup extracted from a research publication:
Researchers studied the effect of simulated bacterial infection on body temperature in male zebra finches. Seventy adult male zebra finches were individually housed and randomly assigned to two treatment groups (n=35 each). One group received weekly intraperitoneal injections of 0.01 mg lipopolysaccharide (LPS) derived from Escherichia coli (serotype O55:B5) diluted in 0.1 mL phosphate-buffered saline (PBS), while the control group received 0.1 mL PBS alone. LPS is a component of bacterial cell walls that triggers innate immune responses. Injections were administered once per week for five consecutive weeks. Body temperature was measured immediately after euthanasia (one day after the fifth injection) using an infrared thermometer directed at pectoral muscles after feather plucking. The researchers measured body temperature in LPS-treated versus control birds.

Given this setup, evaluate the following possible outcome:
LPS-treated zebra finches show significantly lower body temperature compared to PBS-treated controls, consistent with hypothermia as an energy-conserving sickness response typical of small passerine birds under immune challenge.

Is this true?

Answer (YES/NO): NO